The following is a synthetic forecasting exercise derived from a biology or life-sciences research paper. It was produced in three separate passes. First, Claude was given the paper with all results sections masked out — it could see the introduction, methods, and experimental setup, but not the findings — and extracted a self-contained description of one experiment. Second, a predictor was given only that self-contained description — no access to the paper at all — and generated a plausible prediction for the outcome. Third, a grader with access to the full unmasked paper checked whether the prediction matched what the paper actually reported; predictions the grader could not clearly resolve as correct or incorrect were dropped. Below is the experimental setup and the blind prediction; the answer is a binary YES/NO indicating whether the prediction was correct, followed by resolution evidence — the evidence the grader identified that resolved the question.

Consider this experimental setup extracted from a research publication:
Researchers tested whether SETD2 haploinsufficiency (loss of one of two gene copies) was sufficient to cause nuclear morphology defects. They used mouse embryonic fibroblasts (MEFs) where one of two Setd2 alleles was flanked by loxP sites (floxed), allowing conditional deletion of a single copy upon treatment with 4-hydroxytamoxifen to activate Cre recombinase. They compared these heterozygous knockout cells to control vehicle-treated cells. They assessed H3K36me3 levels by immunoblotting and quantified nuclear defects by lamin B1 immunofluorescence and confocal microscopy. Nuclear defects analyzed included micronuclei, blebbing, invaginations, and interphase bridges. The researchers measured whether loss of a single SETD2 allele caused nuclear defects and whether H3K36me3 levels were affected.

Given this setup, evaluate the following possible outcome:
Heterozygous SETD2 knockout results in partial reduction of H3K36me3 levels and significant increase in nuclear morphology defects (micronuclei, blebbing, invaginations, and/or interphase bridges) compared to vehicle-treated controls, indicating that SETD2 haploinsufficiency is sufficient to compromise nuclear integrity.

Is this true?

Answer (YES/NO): NO